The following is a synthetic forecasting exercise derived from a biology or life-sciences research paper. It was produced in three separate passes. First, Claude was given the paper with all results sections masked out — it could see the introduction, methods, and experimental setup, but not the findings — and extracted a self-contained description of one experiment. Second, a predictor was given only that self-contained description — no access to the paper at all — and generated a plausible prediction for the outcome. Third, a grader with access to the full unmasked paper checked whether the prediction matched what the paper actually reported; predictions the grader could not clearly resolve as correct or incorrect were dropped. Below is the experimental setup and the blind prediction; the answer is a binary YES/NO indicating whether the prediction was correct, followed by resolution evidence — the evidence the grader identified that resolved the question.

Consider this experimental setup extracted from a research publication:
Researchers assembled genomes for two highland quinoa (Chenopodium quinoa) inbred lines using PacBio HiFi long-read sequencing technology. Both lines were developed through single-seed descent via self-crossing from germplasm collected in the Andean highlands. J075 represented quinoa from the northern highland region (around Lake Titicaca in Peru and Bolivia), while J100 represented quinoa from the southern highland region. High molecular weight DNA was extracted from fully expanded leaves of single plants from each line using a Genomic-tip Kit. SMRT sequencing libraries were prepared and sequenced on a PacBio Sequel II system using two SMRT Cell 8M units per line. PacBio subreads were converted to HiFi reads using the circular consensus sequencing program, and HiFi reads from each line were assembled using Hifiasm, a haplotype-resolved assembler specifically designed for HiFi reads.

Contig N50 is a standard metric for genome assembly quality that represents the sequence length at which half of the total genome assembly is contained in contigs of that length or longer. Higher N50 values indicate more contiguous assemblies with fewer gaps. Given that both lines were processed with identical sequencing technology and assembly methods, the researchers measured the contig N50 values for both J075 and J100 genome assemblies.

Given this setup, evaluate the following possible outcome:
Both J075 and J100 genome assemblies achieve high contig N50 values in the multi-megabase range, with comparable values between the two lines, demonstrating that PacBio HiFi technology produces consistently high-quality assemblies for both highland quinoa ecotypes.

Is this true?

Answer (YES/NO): NO